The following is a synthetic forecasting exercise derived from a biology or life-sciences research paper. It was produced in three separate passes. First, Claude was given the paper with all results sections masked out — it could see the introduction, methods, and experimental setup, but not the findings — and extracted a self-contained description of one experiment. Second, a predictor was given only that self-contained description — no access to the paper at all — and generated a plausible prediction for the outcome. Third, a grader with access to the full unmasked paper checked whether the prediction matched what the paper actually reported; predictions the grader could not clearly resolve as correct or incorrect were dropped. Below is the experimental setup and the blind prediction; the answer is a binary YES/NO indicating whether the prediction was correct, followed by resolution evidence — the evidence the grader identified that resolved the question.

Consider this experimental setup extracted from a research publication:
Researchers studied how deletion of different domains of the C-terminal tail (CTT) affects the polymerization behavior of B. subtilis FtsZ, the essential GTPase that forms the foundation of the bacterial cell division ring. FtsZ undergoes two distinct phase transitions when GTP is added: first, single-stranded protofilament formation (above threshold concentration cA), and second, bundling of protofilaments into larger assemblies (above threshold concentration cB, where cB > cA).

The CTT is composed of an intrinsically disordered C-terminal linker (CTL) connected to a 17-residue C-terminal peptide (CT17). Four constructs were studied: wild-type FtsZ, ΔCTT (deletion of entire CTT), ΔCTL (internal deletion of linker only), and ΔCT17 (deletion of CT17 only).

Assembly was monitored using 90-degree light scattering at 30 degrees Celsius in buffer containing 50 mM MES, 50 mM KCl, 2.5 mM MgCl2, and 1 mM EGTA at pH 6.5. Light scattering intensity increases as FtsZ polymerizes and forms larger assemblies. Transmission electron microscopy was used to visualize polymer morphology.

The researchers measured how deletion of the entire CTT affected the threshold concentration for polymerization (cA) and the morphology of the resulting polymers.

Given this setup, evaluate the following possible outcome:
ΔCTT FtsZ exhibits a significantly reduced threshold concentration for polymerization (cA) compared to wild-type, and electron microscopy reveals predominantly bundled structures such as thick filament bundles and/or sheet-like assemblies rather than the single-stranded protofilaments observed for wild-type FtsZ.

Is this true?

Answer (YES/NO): NO